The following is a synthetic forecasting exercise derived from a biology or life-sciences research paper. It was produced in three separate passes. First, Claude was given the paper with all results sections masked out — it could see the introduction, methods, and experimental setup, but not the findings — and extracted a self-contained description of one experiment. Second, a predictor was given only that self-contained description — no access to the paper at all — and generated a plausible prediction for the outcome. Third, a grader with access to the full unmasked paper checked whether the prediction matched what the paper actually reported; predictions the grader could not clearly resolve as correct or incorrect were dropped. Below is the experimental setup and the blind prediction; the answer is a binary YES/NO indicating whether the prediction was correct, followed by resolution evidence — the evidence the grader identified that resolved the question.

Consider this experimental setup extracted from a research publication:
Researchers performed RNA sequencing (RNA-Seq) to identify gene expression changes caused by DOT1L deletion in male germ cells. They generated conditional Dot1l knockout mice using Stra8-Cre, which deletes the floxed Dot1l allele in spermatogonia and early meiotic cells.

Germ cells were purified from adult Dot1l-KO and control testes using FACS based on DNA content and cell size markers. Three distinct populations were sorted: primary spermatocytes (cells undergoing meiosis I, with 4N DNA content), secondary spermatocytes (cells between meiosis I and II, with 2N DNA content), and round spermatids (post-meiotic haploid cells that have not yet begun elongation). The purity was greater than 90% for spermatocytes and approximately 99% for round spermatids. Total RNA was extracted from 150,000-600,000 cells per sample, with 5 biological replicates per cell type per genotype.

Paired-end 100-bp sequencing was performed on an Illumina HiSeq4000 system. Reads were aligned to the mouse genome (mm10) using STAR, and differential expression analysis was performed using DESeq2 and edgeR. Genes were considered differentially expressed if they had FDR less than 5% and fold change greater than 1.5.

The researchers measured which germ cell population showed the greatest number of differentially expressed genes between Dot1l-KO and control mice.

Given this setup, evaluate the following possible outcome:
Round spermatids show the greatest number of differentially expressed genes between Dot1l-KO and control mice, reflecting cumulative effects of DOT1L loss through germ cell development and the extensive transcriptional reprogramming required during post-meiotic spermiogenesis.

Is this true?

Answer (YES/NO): YES